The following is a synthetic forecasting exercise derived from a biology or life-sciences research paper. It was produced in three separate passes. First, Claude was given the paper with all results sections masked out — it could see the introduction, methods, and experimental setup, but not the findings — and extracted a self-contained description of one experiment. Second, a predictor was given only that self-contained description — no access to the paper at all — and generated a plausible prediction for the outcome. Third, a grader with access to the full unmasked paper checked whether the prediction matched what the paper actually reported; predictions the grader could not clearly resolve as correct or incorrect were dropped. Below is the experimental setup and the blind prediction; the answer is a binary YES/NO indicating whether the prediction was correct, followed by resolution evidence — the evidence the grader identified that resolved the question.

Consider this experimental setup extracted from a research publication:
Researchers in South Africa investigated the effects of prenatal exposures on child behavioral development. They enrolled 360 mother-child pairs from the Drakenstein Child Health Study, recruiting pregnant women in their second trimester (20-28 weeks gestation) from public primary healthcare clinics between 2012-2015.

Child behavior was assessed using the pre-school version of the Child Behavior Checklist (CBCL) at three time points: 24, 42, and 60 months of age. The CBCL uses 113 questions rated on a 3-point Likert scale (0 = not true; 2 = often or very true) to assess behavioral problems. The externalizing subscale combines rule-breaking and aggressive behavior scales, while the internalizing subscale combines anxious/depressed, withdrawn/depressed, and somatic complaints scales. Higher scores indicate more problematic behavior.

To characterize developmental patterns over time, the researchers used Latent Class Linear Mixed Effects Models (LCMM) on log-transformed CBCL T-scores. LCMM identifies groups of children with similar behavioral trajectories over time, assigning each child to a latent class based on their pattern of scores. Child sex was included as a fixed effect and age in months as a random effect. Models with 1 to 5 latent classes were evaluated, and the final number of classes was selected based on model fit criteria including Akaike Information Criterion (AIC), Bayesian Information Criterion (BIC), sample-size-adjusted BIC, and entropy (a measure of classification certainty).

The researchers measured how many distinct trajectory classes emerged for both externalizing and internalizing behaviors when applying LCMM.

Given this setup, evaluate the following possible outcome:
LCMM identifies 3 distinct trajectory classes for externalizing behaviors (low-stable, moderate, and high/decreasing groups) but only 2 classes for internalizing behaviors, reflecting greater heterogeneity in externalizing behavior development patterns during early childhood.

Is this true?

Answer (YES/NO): NO